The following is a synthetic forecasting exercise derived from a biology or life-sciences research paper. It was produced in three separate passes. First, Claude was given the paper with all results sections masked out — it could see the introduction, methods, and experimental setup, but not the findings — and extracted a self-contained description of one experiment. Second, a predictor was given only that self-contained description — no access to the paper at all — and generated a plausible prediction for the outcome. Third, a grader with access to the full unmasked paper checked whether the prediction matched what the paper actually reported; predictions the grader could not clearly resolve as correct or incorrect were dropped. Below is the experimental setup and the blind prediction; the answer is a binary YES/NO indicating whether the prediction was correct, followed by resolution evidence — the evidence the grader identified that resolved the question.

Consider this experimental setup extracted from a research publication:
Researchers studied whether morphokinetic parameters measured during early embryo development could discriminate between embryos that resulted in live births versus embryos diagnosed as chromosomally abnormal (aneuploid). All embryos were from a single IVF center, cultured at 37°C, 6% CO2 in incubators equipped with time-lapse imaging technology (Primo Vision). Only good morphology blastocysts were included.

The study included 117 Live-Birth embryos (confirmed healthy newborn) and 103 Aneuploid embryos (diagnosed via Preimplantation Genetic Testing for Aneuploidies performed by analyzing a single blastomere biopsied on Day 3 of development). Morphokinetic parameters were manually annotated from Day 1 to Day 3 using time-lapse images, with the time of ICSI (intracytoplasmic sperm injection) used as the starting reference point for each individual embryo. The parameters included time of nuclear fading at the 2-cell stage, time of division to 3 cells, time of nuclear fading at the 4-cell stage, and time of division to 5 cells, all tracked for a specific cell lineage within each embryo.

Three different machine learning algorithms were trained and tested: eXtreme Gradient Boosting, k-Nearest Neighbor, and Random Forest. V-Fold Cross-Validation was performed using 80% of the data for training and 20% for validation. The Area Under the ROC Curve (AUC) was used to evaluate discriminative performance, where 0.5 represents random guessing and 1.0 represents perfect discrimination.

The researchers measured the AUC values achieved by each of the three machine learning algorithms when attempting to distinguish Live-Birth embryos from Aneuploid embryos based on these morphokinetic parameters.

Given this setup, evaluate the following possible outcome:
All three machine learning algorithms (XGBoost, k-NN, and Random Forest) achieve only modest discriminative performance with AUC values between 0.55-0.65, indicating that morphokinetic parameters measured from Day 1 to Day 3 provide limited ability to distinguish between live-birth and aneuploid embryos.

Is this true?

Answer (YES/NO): NO